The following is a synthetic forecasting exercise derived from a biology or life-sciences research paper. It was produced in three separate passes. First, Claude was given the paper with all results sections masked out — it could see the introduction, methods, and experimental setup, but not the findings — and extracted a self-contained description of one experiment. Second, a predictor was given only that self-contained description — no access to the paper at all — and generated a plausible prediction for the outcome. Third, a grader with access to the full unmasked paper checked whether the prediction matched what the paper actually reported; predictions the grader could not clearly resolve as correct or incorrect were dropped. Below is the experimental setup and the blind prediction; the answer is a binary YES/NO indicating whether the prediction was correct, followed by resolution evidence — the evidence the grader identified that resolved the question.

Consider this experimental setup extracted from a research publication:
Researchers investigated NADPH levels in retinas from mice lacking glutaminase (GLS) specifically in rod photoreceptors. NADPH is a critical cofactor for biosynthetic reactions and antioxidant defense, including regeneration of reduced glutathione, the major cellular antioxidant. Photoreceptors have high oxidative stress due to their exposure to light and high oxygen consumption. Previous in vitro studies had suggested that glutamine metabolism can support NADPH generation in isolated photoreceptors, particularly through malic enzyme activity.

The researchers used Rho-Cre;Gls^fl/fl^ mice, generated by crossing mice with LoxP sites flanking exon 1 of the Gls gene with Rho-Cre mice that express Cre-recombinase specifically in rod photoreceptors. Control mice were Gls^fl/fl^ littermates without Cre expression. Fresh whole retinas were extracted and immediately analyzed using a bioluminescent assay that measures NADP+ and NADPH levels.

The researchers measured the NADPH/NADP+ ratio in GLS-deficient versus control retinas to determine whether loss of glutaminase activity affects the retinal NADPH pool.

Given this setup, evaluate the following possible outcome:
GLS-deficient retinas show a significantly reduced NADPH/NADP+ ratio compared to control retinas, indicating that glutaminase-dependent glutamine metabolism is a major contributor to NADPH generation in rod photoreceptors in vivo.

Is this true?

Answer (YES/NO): NO